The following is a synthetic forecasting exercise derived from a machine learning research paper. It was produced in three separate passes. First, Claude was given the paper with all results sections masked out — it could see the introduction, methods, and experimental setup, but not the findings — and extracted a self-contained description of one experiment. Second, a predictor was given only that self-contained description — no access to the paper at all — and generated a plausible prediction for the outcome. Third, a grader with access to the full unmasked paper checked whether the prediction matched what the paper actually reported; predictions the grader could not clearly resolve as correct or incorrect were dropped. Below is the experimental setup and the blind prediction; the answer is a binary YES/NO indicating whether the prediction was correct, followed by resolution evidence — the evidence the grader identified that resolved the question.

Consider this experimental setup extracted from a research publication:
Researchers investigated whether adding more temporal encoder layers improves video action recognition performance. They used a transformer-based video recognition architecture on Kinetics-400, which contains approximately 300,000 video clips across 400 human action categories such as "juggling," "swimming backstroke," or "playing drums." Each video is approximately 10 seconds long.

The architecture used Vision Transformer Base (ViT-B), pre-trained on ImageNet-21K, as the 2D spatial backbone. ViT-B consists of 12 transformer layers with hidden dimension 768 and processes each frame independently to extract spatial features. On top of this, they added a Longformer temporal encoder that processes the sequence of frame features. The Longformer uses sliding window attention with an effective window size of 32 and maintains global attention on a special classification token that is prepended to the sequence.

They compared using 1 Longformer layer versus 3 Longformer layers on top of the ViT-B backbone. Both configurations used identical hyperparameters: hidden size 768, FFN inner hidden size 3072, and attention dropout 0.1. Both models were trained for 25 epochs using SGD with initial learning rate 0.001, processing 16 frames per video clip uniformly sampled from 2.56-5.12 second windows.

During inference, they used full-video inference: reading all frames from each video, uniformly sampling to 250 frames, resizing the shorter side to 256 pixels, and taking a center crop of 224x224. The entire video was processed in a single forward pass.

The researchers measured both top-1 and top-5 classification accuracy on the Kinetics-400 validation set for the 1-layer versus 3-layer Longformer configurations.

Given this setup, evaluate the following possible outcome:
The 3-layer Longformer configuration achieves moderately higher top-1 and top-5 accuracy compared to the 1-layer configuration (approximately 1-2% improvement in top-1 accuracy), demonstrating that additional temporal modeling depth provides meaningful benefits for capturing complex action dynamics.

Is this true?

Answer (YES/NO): NO